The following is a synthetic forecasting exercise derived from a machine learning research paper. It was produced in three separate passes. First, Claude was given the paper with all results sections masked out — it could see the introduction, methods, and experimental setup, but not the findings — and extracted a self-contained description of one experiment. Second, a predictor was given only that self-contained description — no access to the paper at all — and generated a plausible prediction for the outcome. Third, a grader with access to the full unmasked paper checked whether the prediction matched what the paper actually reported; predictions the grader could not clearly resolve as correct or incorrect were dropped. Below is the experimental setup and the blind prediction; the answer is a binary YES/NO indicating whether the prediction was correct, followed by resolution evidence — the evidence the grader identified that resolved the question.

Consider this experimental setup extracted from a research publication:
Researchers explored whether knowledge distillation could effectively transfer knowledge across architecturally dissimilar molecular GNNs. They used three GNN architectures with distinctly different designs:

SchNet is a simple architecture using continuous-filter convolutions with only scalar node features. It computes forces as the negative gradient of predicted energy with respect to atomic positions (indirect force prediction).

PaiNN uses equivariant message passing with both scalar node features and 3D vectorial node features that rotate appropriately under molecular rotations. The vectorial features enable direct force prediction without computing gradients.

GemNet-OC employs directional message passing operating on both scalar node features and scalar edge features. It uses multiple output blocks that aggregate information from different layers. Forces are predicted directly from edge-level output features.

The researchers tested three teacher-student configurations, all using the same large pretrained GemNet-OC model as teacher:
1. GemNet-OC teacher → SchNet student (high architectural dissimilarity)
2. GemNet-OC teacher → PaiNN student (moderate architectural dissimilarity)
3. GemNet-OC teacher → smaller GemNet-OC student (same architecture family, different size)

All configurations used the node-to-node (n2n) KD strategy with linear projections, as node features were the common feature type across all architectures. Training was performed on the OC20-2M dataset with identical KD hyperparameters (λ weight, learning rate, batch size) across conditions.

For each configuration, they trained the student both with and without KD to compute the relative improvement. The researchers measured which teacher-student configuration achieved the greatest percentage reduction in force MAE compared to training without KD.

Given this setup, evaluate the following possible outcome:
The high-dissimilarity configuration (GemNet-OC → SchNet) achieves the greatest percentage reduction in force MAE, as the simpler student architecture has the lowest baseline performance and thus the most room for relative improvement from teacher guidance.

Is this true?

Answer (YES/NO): NO